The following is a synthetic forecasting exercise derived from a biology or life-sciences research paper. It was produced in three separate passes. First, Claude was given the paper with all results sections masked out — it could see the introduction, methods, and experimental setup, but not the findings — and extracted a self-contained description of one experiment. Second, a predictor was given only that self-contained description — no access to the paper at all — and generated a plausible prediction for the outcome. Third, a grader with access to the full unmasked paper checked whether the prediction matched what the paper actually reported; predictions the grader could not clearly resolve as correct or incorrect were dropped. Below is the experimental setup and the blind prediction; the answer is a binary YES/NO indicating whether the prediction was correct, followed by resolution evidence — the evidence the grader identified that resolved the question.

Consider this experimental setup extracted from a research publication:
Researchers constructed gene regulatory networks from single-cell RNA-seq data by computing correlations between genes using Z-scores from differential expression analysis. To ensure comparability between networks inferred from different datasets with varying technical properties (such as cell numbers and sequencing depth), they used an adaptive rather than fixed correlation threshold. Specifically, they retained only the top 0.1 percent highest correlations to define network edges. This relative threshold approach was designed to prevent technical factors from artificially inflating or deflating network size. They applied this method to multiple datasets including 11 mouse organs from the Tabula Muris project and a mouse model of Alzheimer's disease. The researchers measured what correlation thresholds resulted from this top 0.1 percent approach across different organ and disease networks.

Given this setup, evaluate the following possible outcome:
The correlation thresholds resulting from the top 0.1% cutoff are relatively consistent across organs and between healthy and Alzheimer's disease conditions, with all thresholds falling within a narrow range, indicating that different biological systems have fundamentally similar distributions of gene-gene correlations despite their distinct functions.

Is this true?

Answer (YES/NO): NO